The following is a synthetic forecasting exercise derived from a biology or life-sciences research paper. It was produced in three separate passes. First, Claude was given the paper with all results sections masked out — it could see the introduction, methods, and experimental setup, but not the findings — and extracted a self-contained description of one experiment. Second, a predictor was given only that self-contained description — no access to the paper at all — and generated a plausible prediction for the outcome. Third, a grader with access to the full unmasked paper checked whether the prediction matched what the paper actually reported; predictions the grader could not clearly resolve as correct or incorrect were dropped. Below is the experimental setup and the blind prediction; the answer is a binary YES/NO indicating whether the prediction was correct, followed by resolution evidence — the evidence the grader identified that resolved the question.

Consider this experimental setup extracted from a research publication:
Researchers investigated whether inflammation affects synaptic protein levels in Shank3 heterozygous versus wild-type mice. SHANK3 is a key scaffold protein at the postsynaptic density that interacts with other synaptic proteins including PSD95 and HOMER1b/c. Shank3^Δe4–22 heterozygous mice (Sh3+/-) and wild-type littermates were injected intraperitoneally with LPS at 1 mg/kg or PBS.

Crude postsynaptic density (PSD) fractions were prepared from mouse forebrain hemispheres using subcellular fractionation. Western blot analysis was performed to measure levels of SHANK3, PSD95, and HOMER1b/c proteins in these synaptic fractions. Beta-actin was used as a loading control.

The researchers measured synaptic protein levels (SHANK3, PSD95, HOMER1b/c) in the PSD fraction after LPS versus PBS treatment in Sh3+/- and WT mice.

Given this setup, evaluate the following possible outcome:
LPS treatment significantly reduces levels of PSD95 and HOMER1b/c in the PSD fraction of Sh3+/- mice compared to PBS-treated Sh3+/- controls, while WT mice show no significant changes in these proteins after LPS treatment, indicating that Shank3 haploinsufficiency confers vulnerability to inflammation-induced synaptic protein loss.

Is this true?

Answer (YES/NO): NO